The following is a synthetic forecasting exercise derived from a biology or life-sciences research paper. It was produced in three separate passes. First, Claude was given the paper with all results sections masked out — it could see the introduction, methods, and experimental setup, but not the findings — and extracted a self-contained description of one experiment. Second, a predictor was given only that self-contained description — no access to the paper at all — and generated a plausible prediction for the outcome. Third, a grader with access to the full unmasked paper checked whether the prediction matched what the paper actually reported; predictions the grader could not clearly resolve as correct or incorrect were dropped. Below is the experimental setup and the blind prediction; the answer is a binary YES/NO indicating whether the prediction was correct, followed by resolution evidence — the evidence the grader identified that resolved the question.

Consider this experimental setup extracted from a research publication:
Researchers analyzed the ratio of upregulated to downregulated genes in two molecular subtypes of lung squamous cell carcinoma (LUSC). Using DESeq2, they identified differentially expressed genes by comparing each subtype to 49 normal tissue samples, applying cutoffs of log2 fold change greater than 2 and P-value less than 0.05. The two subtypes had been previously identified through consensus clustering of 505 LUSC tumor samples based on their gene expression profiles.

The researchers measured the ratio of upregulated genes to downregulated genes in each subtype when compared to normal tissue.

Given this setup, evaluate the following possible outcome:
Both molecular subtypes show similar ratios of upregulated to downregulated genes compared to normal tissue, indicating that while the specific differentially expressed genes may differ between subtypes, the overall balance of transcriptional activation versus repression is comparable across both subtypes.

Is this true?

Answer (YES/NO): NO